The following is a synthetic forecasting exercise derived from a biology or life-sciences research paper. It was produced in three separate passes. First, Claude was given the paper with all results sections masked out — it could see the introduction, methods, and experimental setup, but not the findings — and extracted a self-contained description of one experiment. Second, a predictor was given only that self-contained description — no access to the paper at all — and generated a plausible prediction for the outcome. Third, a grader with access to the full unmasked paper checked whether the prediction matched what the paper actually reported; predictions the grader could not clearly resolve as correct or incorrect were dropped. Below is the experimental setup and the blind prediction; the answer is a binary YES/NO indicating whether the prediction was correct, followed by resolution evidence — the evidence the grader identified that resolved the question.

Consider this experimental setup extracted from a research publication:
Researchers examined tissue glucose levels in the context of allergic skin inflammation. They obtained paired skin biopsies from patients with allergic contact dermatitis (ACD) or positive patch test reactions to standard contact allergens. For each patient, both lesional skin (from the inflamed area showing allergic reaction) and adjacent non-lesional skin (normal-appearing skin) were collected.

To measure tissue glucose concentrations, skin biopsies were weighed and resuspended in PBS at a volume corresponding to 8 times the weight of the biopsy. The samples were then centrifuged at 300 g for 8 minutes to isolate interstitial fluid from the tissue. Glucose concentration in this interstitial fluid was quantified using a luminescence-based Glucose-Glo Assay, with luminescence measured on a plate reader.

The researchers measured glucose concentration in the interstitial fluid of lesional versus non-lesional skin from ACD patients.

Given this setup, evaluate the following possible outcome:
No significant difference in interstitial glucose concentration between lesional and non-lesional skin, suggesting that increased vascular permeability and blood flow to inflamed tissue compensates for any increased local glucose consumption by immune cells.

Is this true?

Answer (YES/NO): NO